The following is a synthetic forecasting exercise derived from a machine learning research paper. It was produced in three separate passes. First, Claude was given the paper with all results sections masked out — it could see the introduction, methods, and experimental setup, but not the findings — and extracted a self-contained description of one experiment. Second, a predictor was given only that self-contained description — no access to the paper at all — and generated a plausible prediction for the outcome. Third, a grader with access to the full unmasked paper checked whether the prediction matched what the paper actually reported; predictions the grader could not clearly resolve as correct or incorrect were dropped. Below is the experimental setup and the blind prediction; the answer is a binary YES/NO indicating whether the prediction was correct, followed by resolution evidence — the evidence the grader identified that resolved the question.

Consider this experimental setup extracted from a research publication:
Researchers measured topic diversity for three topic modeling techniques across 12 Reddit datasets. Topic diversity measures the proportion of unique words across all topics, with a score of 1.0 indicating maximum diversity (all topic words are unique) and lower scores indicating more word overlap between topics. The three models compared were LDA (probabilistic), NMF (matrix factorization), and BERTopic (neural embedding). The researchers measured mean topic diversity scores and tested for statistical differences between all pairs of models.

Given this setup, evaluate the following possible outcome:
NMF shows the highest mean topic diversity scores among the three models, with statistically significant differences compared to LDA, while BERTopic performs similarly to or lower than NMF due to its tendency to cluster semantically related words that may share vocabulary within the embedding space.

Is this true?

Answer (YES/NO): NO